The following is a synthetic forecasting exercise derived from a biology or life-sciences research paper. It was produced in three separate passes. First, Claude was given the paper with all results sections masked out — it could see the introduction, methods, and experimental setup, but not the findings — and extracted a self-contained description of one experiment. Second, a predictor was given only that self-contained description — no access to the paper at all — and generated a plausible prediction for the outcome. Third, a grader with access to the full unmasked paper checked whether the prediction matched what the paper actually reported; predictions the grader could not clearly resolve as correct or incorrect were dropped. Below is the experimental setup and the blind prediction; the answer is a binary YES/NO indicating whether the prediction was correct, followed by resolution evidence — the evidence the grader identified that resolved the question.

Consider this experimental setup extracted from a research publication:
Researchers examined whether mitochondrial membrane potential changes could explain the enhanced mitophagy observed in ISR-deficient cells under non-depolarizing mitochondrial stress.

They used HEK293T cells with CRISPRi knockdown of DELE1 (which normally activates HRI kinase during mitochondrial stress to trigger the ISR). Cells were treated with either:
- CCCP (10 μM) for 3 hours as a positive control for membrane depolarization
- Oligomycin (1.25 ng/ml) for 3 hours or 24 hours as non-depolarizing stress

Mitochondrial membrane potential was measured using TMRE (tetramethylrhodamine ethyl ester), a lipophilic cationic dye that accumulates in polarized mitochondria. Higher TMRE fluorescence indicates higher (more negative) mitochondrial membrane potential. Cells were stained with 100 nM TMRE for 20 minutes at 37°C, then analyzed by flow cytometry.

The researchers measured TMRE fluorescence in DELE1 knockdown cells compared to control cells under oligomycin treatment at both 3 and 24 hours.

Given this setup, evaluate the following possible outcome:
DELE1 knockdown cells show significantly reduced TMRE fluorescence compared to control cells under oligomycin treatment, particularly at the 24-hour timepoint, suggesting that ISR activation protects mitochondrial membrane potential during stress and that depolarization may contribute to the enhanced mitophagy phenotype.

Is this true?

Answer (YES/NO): NO